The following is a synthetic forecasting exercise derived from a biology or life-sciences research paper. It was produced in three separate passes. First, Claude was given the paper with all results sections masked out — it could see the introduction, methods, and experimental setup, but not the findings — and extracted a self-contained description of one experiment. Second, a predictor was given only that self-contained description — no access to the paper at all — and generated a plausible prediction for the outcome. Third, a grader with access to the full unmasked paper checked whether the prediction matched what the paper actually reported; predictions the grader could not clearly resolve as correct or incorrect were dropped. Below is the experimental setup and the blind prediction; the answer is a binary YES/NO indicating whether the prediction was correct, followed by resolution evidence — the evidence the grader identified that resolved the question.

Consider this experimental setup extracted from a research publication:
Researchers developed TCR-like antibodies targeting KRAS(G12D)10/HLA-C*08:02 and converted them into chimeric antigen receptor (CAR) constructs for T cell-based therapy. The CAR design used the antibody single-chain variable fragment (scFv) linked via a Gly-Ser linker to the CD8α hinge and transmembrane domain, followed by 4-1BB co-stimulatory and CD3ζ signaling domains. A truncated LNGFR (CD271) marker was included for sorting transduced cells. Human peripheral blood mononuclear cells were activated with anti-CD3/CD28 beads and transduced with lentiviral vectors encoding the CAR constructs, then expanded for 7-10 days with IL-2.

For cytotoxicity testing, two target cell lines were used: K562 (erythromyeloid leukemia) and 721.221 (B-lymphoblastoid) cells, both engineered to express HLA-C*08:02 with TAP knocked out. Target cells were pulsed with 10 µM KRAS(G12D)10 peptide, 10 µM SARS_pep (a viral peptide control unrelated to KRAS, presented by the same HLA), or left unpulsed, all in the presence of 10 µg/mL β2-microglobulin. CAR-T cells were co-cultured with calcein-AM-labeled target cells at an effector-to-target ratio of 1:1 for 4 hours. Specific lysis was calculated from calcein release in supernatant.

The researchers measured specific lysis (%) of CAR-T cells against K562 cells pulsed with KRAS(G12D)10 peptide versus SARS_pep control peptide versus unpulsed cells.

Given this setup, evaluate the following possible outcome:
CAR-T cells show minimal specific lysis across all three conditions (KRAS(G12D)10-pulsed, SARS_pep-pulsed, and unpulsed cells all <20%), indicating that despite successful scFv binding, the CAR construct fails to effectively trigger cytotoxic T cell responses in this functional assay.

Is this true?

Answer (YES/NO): NO